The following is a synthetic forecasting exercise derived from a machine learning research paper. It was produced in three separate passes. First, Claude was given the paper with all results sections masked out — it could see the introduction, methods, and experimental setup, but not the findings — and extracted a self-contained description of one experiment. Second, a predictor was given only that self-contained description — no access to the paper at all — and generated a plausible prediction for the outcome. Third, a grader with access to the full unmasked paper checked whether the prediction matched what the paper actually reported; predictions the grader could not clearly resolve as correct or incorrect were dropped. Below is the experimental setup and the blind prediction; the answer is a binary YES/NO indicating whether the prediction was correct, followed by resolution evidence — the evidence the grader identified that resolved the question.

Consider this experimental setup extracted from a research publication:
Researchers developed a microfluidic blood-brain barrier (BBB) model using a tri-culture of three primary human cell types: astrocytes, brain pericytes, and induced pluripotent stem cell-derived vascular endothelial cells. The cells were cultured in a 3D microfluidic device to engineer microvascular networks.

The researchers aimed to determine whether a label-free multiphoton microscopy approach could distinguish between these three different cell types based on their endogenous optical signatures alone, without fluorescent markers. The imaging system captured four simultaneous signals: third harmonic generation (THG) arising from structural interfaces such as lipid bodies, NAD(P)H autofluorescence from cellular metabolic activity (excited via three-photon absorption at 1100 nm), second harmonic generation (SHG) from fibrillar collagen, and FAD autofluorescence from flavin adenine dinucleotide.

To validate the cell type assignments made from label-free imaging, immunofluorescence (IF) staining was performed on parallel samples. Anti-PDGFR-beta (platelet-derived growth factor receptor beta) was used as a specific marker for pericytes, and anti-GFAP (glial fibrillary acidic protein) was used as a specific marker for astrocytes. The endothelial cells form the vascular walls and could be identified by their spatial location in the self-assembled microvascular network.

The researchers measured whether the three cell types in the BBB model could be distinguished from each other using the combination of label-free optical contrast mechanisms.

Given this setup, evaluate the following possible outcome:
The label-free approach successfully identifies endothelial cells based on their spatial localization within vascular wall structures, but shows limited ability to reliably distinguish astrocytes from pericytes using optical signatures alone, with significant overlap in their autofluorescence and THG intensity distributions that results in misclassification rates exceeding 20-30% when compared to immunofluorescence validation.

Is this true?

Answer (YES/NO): NO